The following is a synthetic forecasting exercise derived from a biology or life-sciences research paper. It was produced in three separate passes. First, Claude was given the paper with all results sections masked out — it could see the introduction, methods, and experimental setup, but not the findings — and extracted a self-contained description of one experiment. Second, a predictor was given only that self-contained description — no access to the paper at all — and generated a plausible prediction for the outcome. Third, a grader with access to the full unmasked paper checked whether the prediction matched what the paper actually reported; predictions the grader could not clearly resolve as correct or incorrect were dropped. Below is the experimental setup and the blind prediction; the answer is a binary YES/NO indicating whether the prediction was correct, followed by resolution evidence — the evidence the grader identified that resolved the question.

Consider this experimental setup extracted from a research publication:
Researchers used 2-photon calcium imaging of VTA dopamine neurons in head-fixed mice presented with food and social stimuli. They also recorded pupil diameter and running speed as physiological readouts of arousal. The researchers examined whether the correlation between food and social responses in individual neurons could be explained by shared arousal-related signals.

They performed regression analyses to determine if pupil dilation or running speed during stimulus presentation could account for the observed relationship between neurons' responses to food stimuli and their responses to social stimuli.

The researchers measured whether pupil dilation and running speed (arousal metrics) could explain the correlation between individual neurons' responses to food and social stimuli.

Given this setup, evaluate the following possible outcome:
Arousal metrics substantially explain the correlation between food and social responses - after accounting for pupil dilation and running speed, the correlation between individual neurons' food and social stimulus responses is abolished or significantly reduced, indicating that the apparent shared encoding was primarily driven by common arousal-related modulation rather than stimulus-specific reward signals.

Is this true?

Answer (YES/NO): NO